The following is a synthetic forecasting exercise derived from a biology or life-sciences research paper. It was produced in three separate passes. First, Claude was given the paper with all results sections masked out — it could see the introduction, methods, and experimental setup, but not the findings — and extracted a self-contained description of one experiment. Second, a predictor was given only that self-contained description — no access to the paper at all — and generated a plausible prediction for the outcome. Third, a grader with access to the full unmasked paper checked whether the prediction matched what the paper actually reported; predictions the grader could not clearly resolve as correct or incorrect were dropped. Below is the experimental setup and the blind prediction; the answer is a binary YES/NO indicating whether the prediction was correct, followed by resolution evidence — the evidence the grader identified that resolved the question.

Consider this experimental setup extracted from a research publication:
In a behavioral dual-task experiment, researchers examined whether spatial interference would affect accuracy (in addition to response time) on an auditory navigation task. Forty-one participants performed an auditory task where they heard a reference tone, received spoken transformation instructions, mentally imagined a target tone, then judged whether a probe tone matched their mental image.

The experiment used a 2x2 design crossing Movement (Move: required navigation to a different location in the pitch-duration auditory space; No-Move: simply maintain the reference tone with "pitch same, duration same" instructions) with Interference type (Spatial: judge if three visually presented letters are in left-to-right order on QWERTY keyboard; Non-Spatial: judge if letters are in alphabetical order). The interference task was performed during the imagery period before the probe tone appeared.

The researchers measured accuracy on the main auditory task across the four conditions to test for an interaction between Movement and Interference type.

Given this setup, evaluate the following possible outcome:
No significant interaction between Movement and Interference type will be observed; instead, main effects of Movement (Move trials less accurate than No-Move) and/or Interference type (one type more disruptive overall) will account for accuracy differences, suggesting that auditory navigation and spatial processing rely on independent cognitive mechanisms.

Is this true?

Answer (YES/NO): NO